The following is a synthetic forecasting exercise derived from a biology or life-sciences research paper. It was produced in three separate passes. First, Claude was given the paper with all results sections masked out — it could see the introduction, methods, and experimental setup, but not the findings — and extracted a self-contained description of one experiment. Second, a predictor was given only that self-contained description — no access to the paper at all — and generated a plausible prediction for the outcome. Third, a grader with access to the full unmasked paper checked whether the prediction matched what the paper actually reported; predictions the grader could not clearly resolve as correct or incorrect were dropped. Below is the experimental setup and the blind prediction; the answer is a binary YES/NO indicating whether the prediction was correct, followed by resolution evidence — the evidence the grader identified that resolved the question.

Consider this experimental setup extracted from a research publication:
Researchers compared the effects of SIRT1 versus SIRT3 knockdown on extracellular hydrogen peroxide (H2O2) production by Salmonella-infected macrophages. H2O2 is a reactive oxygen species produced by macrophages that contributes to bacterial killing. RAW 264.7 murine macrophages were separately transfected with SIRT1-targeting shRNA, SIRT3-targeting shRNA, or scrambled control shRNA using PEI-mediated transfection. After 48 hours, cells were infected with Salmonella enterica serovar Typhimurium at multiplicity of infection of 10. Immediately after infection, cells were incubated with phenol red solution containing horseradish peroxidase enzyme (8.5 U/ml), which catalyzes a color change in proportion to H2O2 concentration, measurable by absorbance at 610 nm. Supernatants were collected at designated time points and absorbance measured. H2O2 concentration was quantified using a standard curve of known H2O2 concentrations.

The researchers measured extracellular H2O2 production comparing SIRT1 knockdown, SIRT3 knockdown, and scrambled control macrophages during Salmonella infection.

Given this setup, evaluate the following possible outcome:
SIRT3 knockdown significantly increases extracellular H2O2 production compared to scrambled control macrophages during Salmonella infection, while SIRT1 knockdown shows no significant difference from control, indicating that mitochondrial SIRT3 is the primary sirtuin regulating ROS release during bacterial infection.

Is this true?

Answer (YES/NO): NO